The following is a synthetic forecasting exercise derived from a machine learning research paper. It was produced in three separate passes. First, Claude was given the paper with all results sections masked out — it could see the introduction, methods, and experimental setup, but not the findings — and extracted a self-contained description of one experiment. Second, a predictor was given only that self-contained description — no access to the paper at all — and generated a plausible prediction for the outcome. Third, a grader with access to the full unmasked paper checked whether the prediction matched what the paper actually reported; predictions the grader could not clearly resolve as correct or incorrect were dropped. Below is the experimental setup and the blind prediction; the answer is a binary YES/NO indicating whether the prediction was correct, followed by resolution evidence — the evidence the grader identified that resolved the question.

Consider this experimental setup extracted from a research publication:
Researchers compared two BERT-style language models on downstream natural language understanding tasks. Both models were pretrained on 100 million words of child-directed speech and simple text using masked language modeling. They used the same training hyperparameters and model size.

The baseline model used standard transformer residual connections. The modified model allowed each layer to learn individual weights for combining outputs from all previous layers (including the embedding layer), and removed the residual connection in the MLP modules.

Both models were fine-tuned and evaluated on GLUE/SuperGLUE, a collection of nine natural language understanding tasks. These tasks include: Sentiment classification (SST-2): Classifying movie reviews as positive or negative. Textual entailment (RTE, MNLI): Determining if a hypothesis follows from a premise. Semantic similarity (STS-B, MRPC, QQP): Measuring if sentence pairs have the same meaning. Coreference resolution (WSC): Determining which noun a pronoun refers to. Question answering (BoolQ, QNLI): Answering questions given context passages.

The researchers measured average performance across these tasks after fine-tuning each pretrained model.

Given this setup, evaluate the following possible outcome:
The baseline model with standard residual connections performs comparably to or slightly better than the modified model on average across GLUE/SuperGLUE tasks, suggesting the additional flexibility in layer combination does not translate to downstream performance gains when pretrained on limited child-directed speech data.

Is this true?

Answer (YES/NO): NO